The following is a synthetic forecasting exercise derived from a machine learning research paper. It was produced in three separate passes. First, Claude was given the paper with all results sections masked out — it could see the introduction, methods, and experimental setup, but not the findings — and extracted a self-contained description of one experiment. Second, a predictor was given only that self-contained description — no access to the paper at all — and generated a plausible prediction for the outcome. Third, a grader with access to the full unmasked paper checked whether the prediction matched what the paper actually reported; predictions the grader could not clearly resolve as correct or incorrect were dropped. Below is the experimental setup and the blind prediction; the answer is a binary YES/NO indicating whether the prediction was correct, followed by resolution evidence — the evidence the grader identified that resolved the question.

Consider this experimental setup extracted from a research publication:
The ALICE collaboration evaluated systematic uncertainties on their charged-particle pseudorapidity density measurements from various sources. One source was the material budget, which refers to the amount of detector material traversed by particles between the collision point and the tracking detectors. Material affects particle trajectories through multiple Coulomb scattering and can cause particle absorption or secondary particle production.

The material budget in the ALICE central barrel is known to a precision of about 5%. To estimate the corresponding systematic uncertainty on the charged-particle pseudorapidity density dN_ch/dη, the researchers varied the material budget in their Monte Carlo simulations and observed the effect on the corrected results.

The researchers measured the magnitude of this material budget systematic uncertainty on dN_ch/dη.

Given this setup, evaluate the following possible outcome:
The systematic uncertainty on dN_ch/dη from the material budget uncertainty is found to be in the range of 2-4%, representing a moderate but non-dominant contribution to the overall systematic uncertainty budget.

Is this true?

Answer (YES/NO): NO